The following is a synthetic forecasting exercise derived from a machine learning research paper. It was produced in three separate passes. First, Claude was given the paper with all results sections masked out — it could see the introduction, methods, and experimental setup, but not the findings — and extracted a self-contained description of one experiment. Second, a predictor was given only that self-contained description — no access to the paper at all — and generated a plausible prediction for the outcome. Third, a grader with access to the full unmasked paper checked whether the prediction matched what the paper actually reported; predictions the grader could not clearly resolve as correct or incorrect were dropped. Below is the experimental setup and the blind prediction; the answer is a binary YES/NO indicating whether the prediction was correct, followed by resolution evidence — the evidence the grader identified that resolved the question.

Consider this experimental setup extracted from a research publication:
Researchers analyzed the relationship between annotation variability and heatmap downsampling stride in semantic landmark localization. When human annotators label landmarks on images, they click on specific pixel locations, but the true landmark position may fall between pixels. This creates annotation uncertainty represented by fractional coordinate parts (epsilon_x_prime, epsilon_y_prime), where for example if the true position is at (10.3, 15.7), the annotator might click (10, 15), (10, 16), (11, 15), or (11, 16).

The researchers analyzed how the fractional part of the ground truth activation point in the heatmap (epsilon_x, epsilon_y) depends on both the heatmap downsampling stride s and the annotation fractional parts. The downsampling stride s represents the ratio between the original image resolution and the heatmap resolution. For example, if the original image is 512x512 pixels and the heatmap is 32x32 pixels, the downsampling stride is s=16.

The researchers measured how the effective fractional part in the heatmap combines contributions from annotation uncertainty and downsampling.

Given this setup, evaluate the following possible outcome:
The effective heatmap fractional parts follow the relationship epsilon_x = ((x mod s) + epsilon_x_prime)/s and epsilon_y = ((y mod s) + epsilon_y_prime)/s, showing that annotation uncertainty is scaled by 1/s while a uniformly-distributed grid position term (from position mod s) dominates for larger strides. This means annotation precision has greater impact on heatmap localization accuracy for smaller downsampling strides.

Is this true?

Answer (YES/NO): NO